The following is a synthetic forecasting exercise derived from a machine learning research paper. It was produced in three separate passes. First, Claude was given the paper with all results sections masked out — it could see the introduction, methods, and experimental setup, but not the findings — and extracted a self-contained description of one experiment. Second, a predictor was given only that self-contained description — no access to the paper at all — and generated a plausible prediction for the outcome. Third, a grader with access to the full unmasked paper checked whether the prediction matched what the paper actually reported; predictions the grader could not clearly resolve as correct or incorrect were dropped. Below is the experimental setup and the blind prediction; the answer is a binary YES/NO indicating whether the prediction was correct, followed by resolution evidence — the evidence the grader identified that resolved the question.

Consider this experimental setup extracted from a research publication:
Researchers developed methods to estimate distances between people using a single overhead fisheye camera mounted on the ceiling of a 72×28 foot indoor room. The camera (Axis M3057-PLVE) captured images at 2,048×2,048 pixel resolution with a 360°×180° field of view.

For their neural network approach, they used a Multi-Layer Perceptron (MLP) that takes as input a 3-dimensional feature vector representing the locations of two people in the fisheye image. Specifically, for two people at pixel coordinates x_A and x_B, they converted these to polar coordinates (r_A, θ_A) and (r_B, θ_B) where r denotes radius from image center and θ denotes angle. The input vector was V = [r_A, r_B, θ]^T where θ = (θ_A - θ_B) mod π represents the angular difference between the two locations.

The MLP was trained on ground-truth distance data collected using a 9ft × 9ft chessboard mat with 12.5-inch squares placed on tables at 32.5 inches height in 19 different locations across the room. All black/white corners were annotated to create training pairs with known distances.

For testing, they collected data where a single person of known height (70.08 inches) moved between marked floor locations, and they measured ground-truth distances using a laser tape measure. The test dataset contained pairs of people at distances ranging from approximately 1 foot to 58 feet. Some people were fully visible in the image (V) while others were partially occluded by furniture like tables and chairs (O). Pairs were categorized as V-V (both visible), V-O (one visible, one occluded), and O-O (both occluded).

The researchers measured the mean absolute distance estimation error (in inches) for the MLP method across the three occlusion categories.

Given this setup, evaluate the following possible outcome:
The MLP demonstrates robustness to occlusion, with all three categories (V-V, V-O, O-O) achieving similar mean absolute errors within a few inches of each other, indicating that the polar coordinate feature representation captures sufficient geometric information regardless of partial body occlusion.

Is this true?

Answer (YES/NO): NO